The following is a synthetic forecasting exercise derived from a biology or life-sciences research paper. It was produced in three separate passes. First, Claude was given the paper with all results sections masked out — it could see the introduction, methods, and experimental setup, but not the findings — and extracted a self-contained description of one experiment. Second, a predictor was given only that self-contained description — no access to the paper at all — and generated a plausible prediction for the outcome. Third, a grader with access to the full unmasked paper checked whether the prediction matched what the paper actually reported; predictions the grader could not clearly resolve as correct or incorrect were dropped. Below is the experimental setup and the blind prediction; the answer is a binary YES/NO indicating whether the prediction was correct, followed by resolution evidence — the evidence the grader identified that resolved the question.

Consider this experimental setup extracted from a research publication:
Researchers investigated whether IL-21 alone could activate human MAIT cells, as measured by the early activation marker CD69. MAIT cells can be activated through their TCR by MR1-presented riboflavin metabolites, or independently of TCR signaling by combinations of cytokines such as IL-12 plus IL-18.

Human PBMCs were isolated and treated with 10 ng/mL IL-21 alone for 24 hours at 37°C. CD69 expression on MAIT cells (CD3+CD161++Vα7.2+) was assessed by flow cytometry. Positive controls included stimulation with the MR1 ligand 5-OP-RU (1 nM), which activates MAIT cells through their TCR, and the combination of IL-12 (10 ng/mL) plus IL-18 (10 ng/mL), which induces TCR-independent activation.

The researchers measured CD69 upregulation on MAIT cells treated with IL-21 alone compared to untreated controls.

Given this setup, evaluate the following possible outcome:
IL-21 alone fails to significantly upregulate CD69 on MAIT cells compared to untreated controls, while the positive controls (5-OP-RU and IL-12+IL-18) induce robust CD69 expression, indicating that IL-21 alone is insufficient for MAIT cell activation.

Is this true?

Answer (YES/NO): YES